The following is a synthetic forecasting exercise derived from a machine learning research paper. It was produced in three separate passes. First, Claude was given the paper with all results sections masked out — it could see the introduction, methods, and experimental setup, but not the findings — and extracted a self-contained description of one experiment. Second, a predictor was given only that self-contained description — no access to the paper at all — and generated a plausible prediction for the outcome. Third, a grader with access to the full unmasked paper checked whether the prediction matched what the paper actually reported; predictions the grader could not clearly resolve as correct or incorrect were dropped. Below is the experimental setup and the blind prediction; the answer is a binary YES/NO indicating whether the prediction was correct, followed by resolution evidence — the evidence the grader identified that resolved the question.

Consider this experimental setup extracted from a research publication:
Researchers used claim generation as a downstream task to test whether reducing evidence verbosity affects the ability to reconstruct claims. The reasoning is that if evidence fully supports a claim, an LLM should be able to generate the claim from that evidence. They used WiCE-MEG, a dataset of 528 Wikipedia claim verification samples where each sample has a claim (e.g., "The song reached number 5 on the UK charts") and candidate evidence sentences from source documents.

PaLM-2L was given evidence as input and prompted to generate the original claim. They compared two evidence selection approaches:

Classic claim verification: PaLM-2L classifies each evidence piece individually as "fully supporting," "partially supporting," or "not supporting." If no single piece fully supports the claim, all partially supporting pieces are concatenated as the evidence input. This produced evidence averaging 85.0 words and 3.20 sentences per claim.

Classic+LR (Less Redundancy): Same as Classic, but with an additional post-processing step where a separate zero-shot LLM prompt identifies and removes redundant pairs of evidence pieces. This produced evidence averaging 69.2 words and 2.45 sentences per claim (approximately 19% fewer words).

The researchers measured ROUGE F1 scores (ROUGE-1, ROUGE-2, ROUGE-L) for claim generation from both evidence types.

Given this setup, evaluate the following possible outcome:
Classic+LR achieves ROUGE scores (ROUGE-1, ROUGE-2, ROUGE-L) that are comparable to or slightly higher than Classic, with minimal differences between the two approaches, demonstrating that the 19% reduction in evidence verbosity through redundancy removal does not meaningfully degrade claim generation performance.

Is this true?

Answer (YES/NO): YES